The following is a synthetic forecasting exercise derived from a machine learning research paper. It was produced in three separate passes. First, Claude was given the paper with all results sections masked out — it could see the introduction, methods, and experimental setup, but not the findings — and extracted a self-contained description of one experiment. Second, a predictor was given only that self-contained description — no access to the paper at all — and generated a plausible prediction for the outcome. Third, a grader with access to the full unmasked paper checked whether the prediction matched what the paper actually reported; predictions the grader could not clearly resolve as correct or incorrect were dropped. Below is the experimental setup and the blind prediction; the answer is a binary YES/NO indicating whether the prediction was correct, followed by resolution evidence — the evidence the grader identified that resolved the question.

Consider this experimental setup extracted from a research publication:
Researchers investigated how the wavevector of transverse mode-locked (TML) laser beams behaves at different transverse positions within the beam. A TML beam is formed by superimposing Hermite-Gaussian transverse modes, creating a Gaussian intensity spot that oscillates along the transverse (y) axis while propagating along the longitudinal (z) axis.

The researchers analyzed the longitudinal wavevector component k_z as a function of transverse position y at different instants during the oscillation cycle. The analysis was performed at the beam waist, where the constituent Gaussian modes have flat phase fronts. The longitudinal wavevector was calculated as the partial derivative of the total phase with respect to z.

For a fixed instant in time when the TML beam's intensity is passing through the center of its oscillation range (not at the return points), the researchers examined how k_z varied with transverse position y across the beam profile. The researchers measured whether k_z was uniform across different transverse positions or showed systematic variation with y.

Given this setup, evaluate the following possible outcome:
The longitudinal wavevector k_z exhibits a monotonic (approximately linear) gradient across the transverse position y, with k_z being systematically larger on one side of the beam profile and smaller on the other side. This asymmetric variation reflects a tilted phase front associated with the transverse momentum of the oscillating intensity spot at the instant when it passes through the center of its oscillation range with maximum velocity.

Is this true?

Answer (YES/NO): NO